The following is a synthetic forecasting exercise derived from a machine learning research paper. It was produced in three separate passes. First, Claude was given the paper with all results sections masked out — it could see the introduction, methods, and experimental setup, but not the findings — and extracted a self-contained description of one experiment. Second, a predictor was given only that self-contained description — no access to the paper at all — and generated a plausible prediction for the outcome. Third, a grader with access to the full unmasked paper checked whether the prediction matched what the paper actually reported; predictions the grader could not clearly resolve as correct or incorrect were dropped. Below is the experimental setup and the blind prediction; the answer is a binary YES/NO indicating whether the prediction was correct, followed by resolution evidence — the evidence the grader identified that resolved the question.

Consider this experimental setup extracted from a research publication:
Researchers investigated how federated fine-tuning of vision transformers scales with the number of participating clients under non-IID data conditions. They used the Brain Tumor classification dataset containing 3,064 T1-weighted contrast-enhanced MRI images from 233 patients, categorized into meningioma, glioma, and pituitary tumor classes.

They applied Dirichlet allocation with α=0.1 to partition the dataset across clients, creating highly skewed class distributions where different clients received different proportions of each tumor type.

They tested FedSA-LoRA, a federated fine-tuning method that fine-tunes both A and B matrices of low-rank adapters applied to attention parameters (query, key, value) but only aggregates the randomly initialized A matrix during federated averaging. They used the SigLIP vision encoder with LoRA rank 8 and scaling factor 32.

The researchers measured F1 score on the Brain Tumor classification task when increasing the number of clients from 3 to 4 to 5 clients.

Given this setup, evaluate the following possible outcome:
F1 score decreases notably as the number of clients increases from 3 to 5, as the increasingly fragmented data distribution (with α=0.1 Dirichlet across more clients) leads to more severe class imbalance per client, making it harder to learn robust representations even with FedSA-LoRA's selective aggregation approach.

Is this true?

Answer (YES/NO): YES